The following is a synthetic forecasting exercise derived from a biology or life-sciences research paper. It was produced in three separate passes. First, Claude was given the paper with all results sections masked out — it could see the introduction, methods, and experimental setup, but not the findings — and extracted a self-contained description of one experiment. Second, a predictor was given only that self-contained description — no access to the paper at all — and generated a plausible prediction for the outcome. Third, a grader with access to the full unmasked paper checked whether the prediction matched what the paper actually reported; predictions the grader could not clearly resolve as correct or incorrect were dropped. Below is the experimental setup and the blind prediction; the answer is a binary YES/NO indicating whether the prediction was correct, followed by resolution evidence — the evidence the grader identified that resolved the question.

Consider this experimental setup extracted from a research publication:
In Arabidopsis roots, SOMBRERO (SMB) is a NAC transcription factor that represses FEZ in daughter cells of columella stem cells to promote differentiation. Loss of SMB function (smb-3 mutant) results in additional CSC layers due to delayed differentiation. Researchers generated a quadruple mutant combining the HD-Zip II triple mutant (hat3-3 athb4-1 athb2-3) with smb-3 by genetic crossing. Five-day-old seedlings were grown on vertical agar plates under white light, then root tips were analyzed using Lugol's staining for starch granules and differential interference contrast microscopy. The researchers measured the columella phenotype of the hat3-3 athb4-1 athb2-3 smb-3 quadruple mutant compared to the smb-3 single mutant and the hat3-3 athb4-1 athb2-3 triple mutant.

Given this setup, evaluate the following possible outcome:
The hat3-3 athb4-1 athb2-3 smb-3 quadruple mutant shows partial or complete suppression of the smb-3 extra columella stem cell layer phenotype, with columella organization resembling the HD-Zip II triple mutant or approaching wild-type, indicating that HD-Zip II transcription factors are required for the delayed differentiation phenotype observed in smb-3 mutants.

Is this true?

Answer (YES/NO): YES